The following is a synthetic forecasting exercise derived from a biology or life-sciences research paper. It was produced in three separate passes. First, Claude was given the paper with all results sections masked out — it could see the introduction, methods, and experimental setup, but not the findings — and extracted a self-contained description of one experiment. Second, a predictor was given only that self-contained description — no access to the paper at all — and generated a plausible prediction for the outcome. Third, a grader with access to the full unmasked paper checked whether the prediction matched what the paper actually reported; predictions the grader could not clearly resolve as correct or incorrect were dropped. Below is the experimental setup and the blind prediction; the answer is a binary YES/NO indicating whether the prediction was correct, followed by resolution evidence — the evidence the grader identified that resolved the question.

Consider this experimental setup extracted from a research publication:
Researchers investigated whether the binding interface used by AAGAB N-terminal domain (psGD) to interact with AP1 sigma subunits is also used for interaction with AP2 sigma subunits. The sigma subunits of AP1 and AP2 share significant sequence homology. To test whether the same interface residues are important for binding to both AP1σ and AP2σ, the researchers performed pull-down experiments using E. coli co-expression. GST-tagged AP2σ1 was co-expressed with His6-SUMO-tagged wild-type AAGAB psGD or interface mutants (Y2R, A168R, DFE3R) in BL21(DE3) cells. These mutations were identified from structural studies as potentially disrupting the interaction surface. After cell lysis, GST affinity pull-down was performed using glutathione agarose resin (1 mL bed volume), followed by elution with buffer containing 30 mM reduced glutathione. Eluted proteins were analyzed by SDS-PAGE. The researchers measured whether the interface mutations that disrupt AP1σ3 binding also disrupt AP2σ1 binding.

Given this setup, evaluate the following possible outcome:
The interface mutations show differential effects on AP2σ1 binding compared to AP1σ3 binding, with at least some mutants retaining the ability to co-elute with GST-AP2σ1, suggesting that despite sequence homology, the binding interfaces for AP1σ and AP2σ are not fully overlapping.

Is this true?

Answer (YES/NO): NO